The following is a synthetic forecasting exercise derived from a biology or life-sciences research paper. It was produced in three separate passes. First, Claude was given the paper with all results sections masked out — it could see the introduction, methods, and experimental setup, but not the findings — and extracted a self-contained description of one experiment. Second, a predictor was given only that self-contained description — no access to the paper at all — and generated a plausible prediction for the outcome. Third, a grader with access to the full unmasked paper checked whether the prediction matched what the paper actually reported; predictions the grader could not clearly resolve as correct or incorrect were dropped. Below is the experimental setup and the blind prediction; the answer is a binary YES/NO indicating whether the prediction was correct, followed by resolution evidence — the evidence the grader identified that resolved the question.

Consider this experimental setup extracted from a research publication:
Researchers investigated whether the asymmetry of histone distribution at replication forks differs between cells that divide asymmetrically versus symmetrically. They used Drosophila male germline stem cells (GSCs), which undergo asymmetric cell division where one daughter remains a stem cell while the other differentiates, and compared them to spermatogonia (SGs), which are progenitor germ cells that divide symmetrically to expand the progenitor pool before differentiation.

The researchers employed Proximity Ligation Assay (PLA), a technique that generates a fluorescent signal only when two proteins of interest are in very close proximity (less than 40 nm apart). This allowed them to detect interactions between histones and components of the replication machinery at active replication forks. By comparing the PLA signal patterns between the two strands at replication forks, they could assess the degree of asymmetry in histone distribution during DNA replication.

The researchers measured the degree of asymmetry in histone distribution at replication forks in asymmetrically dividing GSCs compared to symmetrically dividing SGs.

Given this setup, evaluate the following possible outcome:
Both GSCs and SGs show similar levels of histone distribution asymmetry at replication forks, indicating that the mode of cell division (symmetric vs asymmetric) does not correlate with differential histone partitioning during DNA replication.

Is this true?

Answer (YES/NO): NO